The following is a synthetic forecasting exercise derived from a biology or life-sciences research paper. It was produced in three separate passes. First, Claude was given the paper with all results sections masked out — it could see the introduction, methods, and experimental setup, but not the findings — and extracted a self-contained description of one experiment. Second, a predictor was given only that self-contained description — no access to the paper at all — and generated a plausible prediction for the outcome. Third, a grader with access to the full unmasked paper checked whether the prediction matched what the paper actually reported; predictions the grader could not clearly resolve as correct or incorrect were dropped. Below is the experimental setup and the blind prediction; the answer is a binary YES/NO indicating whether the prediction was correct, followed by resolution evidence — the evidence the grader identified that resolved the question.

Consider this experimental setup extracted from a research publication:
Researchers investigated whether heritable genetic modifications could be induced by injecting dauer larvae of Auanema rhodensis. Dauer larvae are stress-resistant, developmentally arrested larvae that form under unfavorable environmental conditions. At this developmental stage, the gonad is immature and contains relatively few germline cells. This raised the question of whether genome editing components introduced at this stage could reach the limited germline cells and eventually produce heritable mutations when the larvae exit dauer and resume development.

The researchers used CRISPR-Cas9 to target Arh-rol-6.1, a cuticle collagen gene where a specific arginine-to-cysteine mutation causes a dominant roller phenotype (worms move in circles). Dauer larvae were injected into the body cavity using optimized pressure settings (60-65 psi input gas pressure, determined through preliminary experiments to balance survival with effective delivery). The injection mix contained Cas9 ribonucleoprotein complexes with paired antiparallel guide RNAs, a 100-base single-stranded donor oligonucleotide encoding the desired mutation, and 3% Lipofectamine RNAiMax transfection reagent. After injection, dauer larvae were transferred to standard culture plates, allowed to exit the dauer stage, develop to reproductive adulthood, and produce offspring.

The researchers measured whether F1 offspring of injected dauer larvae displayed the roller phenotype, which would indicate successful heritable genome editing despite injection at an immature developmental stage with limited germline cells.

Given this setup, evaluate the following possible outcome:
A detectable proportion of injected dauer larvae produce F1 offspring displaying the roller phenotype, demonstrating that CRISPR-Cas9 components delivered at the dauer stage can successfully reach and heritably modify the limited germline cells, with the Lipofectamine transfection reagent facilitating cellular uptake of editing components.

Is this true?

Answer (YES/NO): YES